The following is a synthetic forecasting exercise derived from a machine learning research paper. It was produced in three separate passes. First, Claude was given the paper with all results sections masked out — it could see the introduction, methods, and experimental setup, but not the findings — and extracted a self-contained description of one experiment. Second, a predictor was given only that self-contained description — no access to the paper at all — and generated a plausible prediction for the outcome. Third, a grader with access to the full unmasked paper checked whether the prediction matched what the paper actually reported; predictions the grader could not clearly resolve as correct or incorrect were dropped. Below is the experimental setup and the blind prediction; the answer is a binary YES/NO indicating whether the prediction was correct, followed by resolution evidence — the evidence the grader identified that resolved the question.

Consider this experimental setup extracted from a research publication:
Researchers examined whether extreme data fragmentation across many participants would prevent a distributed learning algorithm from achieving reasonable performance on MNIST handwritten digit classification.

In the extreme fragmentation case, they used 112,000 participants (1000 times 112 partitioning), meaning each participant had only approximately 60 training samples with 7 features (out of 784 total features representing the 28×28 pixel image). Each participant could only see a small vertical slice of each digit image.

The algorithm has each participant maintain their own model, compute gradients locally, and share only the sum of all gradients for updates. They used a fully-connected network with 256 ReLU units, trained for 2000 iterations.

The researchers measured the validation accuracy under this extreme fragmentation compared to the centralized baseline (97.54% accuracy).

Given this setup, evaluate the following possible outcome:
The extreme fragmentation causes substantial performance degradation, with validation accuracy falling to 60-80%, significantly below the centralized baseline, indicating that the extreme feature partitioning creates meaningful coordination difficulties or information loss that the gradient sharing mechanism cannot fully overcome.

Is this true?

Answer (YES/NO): NO